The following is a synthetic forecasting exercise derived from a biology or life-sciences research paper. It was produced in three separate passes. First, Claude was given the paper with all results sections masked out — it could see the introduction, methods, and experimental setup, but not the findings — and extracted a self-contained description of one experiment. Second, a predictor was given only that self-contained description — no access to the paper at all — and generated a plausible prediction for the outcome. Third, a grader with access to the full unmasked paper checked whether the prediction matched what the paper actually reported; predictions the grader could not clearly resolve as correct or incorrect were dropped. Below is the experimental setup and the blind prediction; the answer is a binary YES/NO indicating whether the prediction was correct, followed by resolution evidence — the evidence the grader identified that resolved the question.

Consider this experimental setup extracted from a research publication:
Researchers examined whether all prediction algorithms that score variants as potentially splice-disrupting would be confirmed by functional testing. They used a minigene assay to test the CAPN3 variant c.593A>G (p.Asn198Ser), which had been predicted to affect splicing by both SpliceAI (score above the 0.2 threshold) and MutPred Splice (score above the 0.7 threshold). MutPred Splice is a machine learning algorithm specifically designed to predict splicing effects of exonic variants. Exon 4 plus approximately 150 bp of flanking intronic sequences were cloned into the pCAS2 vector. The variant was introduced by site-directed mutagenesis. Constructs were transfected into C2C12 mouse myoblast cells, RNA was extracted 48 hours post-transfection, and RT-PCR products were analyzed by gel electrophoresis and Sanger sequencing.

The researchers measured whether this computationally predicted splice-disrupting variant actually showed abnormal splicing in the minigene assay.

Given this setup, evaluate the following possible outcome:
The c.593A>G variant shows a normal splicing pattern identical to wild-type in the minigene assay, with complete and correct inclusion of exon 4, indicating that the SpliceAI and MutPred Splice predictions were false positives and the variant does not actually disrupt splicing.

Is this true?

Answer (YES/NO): YES